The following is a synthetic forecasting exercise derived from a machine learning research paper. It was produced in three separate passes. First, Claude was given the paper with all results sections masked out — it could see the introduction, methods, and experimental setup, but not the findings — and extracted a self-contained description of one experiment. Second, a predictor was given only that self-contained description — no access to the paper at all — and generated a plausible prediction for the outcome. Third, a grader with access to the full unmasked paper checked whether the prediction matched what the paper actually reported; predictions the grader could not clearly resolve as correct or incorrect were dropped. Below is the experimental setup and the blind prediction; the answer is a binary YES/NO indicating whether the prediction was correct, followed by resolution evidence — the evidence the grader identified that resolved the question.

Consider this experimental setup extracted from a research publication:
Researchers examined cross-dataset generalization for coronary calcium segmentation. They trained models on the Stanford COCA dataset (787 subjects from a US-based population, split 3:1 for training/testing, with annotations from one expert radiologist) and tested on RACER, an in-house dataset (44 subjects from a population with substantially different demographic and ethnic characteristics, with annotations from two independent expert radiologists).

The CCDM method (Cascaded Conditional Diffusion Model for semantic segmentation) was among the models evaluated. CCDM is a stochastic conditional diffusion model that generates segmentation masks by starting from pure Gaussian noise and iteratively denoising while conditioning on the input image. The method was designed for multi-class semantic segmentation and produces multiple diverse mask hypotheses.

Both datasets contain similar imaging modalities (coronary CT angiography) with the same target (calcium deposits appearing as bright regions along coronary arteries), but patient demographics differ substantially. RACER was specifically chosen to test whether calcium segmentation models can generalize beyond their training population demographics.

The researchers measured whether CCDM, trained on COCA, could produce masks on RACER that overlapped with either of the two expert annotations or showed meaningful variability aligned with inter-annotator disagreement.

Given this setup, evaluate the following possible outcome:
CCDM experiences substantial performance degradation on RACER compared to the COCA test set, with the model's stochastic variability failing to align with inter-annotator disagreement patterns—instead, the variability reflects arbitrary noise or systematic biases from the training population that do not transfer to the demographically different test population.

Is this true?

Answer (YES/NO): YES